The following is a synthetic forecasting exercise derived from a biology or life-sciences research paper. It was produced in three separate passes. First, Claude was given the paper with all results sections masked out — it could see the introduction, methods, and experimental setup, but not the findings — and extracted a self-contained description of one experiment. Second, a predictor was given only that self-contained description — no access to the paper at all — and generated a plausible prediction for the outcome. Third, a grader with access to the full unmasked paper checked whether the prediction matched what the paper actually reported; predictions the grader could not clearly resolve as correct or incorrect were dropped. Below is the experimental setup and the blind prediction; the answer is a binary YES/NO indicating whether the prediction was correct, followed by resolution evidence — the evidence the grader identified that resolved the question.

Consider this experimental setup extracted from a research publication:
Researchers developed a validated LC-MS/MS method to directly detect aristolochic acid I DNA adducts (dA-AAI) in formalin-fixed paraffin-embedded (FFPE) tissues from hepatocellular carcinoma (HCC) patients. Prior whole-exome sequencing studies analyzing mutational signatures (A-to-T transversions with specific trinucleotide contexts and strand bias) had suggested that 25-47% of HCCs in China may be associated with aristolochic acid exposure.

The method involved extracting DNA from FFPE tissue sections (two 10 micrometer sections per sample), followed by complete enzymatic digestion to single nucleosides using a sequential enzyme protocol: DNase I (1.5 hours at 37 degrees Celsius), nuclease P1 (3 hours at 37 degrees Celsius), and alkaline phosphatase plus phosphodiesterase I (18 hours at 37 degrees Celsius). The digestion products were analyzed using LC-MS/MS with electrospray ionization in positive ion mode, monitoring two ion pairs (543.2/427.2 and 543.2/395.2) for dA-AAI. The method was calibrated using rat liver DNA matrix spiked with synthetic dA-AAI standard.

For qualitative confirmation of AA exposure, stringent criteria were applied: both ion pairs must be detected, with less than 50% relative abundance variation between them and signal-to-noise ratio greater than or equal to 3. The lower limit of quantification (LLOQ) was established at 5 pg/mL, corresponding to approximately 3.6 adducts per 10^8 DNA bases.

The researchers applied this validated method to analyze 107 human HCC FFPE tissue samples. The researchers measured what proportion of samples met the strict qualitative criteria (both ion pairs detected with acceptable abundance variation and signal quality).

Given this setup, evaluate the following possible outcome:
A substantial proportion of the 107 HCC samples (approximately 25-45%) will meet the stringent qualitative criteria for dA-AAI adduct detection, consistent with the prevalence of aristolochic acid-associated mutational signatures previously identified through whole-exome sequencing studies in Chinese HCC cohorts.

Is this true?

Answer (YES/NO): NO